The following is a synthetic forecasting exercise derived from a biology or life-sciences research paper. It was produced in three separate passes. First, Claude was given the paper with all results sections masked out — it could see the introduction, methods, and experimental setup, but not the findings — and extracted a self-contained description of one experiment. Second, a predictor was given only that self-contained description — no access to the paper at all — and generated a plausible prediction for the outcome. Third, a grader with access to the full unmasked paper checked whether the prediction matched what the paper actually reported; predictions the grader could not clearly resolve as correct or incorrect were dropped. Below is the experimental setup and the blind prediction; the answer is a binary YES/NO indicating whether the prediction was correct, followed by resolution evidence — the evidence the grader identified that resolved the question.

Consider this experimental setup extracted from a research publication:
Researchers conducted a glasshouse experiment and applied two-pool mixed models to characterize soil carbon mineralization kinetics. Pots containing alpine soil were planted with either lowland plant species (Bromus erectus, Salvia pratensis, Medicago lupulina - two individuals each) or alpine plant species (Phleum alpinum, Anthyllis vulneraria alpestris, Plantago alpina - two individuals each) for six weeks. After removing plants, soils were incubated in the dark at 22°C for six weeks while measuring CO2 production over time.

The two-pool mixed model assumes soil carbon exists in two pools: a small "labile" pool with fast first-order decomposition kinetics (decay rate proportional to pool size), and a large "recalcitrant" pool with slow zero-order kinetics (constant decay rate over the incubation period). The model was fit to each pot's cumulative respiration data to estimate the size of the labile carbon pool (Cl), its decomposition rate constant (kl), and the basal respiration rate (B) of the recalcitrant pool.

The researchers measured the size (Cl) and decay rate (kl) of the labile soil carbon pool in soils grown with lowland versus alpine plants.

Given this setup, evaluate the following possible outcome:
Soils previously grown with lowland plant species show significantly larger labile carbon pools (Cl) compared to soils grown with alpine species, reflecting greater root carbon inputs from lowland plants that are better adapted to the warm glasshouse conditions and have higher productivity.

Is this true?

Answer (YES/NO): YES